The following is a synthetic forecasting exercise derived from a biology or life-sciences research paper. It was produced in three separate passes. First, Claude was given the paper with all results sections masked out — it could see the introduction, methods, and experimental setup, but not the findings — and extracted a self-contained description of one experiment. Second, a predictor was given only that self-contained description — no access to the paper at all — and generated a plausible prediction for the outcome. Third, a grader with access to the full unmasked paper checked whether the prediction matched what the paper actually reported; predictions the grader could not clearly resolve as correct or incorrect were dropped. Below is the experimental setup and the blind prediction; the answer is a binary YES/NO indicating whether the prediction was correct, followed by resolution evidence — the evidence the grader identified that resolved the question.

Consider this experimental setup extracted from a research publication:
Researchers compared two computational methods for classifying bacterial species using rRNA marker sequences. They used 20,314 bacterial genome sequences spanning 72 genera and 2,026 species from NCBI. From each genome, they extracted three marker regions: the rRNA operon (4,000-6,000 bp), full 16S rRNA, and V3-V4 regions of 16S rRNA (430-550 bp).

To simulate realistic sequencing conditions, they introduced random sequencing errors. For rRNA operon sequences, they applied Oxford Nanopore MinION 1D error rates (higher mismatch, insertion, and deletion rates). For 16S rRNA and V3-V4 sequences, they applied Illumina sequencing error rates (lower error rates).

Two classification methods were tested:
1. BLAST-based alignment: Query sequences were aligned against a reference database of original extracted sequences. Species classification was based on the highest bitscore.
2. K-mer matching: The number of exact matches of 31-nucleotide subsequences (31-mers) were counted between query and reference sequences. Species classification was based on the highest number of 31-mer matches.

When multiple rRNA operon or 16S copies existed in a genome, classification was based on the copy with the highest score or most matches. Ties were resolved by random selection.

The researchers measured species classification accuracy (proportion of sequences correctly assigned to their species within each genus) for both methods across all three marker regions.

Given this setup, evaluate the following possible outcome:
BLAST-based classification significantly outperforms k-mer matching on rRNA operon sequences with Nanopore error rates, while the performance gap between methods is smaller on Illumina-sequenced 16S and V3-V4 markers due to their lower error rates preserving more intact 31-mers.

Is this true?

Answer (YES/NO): NO